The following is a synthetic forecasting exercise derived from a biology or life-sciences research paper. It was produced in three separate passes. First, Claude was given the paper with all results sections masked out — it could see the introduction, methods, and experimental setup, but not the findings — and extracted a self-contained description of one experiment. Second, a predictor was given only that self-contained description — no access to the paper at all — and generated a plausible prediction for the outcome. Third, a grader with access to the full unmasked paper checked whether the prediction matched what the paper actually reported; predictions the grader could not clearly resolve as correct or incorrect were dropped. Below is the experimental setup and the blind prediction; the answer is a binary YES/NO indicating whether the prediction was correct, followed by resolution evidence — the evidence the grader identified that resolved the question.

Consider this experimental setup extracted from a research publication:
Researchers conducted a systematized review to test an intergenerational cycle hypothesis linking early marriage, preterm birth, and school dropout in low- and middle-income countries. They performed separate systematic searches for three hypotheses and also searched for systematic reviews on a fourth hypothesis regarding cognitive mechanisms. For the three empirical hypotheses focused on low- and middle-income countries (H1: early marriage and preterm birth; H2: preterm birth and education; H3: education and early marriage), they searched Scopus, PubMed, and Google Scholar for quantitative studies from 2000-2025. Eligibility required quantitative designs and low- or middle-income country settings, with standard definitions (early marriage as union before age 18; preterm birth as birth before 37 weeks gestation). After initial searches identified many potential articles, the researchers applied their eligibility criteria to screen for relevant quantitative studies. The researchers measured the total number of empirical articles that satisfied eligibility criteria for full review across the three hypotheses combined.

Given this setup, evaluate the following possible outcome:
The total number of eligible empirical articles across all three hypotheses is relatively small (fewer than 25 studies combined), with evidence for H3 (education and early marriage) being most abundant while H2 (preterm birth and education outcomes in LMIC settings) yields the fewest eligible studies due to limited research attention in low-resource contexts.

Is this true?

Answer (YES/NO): NO